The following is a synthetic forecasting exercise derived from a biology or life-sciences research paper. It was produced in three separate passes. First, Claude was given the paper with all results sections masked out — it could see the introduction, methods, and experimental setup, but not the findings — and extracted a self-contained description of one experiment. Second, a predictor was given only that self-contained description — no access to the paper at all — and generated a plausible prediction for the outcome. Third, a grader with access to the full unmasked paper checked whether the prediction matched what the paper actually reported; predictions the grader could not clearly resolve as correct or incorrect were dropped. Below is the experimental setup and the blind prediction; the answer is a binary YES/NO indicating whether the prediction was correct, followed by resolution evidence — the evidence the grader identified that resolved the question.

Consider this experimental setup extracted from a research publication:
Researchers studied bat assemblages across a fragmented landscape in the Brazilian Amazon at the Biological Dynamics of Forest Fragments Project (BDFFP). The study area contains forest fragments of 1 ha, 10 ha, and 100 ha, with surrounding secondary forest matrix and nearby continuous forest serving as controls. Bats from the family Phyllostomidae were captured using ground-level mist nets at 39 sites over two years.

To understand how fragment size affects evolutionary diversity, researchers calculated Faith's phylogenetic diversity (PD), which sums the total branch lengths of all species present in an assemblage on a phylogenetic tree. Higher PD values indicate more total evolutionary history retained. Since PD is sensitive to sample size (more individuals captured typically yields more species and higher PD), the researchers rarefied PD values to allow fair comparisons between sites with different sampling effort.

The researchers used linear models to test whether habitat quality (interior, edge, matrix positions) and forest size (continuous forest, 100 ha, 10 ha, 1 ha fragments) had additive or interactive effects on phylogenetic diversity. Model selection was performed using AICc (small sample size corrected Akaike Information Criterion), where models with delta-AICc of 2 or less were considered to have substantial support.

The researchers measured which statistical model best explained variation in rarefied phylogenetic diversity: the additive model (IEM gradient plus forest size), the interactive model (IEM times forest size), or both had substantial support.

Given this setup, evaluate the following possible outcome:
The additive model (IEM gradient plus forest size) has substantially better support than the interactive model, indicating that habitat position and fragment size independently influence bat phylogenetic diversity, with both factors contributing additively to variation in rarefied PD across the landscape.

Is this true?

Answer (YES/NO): YES